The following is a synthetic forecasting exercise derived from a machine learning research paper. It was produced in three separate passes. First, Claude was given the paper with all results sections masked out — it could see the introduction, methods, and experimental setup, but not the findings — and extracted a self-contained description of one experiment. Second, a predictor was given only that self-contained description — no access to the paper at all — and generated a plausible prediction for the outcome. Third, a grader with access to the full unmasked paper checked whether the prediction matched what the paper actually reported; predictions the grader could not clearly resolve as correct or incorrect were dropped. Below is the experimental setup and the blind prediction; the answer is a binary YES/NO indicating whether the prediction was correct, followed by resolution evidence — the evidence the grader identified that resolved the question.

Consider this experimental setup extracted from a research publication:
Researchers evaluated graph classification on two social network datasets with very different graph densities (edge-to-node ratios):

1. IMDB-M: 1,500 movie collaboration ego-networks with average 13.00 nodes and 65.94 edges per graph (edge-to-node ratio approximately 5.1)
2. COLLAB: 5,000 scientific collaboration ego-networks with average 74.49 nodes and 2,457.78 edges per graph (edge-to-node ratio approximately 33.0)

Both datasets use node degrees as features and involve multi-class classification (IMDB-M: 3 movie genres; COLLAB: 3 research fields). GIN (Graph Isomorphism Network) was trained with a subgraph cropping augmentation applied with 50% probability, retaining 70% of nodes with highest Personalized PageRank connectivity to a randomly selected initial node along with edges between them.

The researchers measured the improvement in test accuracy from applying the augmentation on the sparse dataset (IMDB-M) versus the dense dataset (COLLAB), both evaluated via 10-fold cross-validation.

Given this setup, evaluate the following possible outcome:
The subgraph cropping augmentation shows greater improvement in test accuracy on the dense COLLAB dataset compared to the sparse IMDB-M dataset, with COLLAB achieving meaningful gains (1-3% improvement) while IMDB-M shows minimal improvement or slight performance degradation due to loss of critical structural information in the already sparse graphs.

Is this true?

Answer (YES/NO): NO